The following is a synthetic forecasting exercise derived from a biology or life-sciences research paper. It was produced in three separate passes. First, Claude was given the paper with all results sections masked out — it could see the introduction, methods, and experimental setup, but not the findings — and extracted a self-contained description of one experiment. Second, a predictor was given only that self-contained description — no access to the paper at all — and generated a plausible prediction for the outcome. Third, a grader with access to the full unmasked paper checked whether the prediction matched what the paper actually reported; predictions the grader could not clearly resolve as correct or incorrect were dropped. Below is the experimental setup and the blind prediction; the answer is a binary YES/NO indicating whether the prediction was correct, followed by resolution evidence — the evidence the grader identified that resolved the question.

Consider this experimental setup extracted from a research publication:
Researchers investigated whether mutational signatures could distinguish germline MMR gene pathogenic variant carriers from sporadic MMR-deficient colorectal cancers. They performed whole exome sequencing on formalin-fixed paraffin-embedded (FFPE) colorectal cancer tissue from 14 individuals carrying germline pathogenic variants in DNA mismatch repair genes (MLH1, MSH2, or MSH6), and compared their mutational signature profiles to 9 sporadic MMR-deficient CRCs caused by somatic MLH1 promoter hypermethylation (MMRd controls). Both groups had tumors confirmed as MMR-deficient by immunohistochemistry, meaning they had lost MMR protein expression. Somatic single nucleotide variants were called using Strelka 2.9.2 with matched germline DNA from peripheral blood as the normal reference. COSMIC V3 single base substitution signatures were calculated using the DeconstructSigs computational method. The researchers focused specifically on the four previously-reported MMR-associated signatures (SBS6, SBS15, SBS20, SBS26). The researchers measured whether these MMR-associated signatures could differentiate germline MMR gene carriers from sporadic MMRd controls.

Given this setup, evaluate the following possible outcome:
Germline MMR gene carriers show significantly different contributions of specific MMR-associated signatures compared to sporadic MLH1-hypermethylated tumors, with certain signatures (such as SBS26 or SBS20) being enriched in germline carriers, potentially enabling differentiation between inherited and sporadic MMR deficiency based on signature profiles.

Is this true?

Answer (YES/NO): NO